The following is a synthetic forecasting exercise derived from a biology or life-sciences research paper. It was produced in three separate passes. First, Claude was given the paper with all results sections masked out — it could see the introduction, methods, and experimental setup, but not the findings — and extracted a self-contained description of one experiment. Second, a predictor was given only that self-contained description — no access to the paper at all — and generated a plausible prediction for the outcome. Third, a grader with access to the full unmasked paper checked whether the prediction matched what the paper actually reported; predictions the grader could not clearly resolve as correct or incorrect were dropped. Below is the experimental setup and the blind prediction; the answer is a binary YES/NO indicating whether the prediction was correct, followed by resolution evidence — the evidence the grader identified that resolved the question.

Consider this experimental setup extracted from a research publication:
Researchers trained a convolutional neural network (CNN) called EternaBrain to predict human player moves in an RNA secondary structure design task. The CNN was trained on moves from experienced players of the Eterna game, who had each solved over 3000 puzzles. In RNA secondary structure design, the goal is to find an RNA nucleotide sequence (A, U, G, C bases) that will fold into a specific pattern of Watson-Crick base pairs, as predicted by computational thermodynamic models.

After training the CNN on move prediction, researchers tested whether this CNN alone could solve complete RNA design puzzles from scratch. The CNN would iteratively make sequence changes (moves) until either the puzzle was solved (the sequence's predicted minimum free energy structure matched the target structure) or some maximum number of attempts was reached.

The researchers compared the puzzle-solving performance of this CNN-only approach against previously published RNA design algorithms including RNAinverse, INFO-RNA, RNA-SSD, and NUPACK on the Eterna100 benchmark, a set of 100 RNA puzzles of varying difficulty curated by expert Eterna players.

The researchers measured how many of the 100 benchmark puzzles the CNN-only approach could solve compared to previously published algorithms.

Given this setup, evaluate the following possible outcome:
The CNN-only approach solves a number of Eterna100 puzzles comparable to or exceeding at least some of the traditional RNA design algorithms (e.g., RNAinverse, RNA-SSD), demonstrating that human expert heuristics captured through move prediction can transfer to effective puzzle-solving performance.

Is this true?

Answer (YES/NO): NO